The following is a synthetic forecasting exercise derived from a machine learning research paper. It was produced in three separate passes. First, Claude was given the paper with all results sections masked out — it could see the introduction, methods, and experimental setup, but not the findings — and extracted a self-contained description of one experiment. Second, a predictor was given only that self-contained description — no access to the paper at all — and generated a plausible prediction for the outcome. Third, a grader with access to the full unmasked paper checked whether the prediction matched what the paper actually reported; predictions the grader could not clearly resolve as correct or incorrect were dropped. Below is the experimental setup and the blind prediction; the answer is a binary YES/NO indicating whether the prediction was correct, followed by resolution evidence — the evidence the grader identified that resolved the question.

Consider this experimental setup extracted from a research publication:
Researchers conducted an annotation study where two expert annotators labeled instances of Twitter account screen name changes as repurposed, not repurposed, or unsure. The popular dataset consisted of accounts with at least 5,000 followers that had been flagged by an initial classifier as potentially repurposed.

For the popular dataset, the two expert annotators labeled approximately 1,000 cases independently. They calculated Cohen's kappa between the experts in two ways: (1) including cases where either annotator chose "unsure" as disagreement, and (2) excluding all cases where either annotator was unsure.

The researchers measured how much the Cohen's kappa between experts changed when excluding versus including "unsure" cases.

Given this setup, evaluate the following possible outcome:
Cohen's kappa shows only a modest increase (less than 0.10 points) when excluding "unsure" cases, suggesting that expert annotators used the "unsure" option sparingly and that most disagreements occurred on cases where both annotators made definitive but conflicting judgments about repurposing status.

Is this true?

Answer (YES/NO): NO